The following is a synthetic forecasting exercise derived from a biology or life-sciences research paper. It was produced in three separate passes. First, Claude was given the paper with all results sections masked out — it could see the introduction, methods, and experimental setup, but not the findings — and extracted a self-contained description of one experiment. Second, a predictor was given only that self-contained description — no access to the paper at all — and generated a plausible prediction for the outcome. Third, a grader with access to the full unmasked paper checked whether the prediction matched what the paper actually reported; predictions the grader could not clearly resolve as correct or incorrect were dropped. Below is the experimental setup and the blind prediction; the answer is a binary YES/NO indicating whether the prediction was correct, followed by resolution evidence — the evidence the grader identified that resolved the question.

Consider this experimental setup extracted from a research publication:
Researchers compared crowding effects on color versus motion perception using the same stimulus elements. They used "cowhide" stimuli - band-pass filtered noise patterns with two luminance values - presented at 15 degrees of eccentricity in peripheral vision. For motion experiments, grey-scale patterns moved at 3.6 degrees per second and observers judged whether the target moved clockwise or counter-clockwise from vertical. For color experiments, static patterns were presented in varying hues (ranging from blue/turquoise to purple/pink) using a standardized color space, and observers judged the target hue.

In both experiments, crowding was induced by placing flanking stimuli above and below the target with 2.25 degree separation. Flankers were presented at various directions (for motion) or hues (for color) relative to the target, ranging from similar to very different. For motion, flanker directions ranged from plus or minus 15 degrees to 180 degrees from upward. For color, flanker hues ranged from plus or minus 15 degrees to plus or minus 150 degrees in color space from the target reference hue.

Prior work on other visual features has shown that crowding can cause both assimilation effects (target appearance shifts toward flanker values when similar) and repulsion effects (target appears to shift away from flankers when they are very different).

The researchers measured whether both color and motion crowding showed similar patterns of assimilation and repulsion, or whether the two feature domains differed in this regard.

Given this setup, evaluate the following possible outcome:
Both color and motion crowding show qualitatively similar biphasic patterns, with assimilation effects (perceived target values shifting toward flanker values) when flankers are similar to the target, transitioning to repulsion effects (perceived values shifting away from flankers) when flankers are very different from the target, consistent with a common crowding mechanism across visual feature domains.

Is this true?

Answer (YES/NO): NO